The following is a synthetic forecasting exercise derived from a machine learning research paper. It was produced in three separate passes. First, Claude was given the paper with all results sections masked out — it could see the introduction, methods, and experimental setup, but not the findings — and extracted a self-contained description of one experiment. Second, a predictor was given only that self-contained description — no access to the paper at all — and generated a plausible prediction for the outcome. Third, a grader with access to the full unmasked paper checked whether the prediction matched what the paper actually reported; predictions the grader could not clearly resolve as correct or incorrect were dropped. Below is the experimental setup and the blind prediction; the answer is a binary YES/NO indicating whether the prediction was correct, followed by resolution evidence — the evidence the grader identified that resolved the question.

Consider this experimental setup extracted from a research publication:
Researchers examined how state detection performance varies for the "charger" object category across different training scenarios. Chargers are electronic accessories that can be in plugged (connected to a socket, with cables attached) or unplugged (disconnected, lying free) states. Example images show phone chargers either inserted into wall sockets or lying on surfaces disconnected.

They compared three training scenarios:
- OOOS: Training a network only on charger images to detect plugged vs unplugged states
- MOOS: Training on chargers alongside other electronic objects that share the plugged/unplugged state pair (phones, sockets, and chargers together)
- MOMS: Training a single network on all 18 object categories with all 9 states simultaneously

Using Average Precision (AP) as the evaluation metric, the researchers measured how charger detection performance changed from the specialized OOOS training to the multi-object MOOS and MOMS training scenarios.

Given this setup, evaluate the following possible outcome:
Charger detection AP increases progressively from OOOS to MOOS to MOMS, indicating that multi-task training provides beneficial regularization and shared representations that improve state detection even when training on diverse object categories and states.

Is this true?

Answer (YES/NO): NO